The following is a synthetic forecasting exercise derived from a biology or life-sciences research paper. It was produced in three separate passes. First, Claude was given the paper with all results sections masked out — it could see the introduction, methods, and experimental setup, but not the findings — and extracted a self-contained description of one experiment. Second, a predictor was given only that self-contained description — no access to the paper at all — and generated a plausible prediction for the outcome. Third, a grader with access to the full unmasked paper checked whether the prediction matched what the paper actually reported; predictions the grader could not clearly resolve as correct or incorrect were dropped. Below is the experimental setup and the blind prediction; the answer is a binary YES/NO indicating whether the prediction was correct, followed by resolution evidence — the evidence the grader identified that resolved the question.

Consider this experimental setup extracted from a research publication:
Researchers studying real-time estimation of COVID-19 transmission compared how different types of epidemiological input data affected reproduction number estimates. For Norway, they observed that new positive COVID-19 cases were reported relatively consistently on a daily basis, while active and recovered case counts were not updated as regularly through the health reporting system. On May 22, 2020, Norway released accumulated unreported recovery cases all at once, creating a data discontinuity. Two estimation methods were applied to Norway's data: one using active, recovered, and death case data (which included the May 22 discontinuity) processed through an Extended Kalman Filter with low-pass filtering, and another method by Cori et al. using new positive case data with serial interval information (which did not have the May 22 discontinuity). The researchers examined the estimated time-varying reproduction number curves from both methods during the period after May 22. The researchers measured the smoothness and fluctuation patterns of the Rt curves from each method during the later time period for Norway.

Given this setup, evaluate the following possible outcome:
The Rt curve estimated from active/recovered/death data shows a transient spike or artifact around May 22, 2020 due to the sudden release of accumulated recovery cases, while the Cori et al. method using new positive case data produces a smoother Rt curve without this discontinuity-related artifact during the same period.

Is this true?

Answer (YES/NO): NO